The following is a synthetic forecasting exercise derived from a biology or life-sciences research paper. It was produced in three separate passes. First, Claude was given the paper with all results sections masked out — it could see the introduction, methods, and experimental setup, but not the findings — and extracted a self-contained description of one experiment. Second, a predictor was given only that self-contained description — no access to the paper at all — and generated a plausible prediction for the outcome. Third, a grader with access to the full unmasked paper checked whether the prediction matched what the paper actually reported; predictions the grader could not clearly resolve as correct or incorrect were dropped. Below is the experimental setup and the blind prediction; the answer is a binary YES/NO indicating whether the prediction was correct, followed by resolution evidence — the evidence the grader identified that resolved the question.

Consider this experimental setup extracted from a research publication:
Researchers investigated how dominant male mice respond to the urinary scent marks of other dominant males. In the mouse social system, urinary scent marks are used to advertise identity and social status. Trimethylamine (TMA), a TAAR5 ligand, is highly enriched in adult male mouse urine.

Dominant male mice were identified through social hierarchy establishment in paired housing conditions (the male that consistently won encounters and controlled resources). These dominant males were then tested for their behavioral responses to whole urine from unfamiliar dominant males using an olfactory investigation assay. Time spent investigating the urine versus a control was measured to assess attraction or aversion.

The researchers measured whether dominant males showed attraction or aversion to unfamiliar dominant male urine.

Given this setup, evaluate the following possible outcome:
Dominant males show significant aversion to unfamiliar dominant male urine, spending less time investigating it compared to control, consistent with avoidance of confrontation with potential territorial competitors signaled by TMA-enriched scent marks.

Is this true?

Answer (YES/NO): NO